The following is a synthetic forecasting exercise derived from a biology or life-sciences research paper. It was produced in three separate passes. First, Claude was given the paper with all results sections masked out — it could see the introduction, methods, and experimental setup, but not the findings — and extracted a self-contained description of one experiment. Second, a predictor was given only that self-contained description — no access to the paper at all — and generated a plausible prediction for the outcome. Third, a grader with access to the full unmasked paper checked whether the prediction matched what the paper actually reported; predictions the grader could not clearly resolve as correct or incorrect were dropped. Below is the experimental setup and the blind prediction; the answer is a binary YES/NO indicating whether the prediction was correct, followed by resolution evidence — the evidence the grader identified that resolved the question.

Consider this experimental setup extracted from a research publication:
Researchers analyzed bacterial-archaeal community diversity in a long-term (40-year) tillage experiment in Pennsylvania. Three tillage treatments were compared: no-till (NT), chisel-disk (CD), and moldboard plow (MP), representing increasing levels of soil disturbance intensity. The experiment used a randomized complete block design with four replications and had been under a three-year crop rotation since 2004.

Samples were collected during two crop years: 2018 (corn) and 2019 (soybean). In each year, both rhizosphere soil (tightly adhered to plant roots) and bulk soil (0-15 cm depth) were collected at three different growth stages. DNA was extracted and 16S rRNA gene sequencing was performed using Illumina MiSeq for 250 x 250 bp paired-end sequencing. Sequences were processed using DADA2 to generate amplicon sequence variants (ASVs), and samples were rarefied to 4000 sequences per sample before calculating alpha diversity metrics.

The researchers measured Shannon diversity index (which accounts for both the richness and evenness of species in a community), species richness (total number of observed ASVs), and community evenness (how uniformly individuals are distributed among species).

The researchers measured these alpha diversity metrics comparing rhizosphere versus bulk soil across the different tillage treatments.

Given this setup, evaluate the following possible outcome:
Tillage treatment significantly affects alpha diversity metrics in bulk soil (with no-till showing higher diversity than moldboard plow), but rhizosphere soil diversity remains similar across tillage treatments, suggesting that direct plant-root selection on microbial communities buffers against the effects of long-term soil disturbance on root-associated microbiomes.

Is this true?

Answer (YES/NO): NO